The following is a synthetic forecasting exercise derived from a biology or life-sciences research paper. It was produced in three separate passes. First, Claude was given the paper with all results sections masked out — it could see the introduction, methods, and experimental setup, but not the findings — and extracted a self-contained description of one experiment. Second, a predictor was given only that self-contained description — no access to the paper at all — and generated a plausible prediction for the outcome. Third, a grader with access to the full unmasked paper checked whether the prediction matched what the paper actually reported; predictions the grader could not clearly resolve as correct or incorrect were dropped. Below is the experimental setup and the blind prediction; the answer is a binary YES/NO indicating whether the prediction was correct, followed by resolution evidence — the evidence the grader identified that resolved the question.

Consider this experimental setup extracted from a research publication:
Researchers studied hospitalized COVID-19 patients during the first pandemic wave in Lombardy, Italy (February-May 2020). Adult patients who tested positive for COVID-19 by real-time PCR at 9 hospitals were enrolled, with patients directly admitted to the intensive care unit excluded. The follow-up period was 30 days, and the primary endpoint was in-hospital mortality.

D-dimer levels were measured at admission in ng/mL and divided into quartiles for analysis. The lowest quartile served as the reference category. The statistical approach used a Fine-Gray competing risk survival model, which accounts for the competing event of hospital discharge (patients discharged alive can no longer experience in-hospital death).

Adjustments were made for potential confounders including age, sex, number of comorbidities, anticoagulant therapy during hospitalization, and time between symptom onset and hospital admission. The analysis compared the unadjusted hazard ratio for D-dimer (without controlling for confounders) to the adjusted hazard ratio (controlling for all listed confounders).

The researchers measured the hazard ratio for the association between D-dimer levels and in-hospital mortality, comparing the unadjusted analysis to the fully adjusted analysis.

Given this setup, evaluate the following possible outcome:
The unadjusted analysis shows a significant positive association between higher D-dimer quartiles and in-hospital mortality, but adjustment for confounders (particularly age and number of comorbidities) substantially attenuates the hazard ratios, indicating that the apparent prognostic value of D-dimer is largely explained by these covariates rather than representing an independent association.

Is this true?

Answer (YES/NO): NO